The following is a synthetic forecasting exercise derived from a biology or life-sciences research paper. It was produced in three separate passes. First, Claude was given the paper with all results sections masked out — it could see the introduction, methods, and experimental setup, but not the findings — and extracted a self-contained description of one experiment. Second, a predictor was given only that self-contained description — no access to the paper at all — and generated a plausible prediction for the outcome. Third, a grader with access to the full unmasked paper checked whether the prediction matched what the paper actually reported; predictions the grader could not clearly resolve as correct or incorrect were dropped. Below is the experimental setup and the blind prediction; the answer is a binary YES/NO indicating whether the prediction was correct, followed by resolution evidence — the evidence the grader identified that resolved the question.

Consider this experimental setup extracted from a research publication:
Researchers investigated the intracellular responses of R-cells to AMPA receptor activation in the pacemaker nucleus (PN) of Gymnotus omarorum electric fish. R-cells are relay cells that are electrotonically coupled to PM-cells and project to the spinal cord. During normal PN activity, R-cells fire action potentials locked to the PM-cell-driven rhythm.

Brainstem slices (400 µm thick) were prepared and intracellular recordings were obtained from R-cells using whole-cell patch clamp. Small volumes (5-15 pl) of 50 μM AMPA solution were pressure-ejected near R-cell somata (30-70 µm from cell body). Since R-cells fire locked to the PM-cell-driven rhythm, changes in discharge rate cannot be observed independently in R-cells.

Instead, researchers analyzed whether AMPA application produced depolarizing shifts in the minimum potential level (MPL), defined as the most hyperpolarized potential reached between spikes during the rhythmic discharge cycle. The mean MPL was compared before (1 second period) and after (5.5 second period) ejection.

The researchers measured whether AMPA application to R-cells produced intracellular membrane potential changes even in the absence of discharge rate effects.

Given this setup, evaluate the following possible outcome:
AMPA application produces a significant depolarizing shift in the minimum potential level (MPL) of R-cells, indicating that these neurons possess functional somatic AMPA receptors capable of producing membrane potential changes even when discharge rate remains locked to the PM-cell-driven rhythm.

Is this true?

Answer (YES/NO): NO